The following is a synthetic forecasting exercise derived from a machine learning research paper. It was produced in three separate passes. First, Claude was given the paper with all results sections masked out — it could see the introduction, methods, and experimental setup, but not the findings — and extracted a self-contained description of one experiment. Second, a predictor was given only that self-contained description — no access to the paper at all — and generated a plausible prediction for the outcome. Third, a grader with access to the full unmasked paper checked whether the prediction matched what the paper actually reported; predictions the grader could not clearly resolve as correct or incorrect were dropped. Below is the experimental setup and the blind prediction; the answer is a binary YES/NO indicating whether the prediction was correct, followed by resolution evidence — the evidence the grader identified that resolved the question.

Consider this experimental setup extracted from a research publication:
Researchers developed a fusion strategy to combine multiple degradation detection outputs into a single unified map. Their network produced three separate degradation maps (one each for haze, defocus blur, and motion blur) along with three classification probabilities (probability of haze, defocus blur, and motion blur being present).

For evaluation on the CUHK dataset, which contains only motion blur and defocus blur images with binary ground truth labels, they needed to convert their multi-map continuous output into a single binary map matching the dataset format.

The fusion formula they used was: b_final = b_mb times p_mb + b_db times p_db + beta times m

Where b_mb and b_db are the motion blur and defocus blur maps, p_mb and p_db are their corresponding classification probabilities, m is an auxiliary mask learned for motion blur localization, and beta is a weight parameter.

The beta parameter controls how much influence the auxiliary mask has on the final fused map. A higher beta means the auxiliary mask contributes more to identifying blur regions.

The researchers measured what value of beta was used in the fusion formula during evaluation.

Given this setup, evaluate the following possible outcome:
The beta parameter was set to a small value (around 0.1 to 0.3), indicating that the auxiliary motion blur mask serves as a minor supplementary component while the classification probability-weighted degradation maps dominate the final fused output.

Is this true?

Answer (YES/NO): YES